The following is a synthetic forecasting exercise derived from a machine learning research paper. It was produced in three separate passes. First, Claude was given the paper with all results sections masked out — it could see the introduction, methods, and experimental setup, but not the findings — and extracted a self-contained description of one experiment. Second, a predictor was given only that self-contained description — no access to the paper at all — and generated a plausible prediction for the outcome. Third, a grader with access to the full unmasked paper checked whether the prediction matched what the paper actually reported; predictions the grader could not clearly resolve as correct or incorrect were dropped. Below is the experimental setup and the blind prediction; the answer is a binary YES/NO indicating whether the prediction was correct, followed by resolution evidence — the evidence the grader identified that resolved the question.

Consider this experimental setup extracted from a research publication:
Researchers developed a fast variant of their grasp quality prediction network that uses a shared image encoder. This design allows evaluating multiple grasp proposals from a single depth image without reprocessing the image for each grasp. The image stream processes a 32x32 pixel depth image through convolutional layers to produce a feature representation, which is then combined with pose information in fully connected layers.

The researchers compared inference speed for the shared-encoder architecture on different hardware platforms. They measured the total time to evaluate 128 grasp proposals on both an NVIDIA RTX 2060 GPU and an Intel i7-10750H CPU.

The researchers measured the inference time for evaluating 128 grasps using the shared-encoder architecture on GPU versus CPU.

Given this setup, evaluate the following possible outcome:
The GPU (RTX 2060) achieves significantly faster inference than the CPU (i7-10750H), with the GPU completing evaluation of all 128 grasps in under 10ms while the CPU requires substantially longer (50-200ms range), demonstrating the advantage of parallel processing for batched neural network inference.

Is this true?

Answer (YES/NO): NO